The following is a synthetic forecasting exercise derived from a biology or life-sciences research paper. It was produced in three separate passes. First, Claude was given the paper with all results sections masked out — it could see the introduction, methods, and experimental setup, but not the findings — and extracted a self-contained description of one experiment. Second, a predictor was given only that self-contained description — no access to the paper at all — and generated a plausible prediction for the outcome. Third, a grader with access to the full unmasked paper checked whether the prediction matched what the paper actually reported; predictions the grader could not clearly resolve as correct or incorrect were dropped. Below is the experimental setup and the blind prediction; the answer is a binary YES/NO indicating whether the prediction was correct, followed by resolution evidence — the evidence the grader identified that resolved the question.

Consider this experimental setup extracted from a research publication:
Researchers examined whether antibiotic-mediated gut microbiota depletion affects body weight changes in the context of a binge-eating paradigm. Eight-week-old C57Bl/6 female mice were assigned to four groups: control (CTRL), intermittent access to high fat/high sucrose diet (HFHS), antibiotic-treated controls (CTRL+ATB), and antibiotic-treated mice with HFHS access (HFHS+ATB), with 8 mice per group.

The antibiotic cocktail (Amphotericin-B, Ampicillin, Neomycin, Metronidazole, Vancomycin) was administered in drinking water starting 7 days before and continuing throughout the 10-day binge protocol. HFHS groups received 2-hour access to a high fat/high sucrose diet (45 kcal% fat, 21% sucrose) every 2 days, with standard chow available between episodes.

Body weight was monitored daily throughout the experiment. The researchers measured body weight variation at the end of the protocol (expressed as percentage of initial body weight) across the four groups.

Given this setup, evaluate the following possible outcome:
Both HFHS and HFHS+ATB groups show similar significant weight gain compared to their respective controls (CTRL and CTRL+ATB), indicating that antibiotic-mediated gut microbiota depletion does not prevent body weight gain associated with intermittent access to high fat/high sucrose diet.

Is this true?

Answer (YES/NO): NO